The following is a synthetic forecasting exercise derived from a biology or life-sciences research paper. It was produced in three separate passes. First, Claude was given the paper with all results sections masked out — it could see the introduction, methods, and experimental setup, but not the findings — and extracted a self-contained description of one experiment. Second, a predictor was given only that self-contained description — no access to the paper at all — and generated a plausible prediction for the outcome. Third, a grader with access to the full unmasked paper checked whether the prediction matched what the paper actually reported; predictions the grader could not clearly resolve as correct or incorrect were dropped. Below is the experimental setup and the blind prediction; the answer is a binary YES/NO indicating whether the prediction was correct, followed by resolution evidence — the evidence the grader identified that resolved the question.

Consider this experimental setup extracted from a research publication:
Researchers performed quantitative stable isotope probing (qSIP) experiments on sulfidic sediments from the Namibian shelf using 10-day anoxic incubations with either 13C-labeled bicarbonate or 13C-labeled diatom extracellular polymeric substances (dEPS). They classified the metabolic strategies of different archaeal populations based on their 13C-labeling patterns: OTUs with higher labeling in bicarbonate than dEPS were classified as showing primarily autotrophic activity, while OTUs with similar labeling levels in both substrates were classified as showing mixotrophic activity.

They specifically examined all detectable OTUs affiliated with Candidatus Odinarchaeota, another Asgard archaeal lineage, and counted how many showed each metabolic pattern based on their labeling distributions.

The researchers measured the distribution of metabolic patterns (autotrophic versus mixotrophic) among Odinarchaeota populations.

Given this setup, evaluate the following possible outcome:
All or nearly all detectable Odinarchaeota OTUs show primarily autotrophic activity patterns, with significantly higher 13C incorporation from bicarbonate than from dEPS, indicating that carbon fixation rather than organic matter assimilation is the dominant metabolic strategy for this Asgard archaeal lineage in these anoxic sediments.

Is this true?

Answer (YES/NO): NO